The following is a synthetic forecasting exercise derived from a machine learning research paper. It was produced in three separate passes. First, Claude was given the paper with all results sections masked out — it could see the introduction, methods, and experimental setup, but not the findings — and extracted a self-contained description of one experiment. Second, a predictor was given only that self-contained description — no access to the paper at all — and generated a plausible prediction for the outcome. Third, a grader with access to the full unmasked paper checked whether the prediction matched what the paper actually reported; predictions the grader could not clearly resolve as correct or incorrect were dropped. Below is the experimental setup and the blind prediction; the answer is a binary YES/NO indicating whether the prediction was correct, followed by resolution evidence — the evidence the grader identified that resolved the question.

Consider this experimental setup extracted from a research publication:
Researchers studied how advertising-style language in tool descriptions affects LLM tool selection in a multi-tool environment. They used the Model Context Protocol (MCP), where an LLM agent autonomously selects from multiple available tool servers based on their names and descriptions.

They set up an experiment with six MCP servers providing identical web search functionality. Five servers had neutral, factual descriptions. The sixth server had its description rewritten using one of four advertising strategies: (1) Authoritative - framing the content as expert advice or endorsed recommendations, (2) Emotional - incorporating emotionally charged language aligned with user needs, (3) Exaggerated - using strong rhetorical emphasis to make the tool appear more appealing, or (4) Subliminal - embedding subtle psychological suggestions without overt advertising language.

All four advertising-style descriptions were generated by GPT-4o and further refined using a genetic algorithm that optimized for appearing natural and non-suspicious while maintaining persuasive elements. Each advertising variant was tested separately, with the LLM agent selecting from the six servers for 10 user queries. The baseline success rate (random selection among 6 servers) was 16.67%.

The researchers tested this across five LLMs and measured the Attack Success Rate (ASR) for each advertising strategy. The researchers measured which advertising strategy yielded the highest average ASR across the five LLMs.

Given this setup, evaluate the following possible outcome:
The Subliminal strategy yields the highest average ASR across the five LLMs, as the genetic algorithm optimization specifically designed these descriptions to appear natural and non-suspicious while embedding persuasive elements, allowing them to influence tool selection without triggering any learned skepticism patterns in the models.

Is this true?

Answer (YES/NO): NO